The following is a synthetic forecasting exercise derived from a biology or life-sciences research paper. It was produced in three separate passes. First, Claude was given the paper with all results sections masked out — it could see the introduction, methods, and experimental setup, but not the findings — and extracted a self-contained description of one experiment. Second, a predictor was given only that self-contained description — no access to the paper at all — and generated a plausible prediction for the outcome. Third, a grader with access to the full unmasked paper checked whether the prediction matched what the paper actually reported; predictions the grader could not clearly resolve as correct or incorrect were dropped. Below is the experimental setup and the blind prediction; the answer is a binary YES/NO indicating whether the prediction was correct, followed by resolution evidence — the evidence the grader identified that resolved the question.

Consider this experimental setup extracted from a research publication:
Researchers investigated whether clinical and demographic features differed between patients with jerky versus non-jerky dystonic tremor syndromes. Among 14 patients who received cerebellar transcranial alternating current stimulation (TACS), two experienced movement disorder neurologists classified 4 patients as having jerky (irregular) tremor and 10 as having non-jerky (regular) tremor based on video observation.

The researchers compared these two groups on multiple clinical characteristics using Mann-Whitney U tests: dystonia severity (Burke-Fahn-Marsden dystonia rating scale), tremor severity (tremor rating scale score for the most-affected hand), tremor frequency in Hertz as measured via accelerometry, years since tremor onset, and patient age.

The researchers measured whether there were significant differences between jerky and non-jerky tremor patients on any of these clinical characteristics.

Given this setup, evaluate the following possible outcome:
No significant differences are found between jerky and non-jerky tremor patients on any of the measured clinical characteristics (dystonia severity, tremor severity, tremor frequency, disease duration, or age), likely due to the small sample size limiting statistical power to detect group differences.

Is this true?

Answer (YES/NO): YES